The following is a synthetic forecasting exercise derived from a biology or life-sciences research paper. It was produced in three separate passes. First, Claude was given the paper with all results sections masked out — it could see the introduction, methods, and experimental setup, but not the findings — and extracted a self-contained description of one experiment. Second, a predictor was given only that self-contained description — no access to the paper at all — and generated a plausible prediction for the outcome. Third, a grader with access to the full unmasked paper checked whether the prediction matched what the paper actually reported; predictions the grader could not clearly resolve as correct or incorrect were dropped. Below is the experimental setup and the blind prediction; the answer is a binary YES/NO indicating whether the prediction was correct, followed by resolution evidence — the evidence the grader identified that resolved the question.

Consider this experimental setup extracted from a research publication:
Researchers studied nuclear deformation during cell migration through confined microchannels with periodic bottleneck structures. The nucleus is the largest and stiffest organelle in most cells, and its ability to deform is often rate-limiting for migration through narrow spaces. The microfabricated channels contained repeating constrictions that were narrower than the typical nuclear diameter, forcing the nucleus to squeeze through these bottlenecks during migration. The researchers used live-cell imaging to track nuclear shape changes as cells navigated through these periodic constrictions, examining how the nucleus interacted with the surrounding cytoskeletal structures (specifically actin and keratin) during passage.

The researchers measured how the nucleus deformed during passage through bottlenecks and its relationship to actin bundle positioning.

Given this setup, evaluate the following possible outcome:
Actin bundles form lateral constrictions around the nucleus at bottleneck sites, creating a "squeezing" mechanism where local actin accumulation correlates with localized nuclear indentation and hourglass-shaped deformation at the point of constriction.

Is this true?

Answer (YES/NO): NO